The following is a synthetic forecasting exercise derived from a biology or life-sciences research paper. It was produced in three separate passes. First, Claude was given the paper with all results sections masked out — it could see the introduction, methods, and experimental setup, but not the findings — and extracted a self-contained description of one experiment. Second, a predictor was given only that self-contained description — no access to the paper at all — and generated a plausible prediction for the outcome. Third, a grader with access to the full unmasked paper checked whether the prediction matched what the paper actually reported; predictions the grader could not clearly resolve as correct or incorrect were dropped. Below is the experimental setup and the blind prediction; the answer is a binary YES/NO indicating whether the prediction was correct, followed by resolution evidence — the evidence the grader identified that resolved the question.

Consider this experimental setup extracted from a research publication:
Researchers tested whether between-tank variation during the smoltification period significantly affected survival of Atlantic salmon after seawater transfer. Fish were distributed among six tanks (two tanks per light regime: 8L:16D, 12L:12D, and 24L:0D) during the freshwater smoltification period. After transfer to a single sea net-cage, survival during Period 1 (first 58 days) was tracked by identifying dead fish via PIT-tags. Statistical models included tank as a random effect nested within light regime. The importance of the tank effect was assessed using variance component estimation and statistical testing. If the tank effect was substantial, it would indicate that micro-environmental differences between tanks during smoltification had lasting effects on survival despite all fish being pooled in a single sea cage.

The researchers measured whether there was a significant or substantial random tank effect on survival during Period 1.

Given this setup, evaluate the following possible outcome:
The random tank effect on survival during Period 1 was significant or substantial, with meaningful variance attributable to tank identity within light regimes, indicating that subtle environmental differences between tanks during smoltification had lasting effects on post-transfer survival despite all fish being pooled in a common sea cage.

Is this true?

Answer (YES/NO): YES